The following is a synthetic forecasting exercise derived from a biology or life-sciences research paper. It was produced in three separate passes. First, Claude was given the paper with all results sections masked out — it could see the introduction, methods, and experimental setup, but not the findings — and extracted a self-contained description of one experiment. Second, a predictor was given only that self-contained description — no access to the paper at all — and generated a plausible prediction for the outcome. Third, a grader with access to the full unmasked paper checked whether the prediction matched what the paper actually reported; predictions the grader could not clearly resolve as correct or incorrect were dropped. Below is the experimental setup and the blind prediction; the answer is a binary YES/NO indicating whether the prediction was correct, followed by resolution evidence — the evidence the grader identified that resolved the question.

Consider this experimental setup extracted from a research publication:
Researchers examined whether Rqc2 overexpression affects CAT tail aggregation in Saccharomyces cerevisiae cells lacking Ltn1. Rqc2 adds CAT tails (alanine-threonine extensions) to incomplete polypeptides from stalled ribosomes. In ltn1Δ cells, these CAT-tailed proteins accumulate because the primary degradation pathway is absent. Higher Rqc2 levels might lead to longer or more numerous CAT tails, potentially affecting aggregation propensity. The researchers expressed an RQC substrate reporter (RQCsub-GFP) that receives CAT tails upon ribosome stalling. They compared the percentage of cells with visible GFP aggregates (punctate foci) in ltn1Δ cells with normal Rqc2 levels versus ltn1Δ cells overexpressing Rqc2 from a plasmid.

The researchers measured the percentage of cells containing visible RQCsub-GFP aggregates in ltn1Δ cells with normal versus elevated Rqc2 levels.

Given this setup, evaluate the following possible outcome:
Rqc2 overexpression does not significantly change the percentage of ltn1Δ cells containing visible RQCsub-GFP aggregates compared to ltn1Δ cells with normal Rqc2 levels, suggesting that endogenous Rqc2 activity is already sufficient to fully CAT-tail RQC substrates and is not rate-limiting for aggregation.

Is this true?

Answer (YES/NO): NO